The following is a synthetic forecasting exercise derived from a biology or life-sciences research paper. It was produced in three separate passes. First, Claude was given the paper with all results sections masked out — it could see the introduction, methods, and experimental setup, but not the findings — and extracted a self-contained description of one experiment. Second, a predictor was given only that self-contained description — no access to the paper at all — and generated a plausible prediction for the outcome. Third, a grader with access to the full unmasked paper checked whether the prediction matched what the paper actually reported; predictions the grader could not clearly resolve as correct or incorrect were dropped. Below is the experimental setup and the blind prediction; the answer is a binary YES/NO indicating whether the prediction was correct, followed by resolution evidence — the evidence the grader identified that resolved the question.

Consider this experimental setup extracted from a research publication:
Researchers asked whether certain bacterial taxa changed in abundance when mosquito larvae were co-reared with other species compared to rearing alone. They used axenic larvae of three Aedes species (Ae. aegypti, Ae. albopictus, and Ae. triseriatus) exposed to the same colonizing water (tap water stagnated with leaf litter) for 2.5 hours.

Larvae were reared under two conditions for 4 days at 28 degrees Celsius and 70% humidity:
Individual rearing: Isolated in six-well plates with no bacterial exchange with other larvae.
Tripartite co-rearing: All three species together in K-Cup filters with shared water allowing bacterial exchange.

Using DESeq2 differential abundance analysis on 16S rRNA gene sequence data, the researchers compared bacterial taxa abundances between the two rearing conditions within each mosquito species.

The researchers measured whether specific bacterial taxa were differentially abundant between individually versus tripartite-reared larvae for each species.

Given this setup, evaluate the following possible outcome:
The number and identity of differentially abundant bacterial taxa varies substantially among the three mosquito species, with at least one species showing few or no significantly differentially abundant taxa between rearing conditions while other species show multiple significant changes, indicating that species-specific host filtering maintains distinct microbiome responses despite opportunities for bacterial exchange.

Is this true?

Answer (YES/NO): NO